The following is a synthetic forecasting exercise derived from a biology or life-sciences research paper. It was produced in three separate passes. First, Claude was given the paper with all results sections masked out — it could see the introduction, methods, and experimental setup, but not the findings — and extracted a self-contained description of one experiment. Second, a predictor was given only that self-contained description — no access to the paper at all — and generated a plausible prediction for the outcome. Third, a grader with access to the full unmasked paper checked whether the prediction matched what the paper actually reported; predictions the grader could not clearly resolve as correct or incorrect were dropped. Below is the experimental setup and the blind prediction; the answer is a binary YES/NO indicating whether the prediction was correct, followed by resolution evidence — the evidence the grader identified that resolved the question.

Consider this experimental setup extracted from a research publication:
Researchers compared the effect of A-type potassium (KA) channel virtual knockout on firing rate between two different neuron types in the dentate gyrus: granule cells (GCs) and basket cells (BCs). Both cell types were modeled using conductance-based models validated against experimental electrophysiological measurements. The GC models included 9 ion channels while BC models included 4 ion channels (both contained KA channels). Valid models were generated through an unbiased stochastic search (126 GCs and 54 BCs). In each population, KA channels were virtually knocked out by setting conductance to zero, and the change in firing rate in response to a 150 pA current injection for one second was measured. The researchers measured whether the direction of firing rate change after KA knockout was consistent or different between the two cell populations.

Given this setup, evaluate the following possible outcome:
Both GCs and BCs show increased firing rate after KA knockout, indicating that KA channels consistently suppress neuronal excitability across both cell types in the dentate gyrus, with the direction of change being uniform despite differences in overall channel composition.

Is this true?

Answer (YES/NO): NO